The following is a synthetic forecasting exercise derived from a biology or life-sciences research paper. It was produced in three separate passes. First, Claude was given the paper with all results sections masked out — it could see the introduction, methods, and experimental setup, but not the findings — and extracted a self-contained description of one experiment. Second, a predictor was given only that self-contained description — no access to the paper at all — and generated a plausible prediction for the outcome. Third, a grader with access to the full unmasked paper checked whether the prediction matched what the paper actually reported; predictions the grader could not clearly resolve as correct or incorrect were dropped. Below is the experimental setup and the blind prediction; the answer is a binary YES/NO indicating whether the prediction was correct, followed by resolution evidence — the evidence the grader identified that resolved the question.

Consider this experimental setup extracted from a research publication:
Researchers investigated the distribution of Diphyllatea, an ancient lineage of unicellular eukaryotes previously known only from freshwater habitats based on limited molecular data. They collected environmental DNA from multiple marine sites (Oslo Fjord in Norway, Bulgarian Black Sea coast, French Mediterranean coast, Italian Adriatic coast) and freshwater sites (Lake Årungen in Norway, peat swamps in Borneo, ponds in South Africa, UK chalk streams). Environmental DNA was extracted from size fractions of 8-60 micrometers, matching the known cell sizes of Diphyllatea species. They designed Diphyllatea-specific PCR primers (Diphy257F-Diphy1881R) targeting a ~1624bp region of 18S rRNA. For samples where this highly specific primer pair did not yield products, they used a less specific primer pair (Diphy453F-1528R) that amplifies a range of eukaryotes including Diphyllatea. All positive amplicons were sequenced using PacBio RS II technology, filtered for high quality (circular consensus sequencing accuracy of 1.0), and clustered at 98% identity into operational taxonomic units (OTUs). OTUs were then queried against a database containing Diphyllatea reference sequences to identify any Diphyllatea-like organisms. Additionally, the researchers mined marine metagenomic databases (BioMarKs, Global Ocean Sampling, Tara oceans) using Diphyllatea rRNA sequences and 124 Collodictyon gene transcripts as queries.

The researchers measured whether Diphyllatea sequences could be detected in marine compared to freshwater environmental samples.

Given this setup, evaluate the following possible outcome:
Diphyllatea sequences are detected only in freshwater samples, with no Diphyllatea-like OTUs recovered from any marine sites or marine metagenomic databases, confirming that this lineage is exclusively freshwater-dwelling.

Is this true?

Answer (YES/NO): YES